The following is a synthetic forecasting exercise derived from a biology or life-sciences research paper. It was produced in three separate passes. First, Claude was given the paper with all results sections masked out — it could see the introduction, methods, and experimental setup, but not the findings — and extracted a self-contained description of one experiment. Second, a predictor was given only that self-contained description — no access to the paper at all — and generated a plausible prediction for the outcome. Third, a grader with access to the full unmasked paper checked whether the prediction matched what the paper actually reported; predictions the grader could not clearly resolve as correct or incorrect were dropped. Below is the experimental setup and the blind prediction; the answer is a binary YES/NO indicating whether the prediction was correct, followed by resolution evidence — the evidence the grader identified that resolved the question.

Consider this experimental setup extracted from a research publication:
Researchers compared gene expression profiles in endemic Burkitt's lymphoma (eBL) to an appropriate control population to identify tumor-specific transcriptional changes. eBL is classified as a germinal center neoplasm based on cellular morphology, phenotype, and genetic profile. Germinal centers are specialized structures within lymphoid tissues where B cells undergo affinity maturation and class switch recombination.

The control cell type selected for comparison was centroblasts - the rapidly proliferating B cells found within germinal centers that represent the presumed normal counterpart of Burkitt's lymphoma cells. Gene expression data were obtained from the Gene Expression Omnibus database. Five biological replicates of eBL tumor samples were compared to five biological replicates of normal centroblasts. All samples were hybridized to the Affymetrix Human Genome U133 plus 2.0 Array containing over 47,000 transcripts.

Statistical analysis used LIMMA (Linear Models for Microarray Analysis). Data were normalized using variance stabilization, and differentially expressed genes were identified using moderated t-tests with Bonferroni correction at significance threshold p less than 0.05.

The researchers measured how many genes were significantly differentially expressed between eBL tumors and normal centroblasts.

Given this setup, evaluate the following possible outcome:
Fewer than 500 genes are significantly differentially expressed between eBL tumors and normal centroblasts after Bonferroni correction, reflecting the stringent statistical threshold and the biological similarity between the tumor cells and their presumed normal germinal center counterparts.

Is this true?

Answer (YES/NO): NO